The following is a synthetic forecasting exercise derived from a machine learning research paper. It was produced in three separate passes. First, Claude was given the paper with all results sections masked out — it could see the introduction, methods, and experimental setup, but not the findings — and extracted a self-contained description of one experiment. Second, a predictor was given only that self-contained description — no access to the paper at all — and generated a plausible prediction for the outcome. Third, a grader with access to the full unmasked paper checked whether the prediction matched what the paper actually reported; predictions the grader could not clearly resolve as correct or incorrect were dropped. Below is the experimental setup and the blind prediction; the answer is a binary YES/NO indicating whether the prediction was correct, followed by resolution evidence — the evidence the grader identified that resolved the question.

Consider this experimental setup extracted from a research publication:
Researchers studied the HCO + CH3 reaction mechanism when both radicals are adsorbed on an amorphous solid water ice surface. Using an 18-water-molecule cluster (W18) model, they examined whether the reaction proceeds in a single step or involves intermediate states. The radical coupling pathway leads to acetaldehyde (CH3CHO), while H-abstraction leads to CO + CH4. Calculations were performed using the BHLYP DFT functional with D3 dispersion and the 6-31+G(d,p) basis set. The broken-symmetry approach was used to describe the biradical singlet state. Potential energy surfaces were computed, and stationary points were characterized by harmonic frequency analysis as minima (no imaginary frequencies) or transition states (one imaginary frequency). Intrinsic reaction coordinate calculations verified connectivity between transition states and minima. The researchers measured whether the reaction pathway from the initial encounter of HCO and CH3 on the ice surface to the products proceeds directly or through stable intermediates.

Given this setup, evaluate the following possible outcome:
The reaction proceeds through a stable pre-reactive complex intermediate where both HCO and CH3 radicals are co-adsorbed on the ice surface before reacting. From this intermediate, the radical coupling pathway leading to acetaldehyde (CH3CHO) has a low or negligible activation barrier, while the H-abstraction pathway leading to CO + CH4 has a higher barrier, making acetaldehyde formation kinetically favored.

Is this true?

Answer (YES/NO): NO